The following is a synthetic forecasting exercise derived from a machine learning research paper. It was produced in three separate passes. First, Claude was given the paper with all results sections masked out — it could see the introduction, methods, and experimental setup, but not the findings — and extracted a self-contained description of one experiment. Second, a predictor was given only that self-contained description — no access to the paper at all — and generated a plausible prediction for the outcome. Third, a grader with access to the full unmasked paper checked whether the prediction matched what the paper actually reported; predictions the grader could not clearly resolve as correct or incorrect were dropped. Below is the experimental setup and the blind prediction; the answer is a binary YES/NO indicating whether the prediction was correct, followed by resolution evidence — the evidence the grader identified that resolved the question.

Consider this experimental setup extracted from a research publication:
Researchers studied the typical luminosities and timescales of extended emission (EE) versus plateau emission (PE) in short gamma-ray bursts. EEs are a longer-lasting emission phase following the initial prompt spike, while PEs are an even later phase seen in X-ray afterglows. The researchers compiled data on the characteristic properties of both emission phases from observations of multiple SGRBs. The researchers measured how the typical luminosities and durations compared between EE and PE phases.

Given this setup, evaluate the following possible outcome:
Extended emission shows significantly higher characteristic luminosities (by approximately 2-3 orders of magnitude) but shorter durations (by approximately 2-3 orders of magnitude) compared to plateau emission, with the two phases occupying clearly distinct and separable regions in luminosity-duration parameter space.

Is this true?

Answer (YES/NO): YES